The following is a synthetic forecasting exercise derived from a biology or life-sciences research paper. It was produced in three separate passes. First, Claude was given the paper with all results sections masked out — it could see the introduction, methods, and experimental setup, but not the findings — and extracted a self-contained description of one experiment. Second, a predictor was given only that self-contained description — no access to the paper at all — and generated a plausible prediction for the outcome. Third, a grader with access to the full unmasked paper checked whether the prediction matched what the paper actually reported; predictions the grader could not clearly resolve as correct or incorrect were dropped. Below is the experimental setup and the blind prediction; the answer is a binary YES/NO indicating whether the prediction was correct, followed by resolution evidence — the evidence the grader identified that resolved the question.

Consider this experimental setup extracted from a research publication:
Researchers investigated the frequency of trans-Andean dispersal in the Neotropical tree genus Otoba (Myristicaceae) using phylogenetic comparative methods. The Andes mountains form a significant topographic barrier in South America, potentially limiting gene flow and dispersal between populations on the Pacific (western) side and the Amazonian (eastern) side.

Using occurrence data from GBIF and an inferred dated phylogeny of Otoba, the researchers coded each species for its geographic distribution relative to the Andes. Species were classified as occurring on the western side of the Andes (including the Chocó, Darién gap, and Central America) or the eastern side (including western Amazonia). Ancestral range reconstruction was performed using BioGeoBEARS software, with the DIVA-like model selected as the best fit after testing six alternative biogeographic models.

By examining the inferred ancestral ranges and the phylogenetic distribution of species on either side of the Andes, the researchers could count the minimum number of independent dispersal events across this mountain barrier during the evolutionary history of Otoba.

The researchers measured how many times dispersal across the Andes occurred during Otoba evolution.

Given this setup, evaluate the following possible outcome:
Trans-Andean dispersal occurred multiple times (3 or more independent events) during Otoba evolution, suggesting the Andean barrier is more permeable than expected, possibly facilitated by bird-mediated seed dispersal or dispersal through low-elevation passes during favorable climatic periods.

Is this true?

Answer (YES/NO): NO